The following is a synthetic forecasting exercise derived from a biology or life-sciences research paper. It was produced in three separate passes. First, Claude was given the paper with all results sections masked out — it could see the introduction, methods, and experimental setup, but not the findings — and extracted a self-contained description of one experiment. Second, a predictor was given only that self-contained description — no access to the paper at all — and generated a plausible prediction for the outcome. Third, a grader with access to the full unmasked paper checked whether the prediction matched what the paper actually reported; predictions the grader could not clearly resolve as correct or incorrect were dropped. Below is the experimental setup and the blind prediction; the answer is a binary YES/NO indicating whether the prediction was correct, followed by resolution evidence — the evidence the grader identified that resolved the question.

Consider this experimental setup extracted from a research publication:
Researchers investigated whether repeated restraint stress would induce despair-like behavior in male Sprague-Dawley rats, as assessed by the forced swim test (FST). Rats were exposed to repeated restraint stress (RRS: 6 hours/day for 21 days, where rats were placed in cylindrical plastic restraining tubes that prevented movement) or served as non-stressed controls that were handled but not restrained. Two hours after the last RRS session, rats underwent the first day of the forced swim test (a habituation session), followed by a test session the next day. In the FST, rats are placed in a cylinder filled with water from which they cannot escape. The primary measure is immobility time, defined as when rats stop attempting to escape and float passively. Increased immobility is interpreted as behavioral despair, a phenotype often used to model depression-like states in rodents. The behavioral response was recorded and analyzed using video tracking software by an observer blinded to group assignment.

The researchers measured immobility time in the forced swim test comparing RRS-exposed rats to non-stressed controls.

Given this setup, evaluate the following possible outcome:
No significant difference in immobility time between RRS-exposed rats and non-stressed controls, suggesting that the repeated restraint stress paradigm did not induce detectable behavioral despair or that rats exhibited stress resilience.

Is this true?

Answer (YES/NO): NO